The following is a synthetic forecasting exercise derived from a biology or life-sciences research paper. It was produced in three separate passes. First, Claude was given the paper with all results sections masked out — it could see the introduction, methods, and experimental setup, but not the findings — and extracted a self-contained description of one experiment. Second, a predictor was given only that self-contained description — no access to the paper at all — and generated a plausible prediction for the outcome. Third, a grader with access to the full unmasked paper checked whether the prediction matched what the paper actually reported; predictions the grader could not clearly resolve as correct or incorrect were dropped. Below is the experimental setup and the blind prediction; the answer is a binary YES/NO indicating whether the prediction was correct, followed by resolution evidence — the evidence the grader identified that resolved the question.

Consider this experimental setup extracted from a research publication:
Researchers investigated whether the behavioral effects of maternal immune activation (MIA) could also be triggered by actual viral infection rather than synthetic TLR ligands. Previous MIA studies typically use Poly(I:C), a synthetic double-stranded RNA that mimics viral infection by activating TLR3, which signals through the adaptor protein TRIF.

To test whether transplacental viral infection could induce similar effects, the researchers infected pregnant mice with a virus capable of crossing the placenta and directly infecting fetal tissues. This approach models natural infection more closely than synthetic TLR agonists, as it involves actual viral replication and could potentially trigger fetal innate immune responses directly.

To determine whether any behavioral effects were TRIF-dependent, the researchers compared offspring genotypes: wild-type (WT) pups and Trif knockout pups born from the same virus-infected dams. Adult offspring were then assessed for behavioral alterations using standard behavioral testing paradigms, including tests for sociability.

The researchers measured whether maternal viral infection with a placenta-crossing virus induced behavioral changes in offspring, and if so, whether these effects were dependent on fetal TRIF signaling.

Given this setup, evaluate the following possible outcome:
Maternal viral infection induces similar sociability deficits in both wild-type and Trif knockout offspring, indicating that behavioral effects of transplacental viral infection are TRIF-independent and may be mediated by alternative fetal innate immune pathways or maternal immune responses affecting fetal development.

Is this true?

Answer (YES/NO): NO